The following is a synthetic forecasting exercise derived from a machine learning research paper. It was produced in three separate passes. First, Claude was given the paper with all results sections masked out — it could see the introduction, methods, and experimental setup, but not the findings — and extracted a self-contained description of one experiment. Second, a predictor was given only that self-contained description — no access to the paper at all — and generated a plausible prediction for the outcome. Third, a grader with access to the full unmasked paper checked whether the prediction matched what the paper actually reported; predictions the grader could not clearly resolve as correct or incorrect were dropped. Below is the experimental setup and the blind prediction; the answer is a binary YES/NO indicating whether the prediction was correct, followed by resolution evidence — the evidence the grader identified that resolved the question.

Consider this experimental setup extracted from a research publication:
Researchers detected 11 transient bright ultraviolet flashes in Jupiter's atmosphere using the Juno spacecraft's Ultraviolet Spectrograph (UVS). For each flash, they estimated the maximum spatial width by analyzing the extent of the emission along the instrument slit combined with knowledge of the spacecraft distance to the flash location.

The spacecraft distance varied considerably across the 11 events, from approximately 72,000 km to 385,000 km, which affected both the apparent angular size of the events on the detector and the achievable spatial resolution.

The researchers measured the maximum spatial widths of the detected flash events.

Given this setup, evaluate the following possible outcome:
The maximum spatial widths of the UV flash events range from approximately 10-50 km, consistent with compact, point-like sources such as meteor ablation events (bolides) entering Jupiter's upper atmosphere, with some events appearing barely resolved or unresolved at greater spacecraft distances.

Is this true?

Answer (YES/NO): NO